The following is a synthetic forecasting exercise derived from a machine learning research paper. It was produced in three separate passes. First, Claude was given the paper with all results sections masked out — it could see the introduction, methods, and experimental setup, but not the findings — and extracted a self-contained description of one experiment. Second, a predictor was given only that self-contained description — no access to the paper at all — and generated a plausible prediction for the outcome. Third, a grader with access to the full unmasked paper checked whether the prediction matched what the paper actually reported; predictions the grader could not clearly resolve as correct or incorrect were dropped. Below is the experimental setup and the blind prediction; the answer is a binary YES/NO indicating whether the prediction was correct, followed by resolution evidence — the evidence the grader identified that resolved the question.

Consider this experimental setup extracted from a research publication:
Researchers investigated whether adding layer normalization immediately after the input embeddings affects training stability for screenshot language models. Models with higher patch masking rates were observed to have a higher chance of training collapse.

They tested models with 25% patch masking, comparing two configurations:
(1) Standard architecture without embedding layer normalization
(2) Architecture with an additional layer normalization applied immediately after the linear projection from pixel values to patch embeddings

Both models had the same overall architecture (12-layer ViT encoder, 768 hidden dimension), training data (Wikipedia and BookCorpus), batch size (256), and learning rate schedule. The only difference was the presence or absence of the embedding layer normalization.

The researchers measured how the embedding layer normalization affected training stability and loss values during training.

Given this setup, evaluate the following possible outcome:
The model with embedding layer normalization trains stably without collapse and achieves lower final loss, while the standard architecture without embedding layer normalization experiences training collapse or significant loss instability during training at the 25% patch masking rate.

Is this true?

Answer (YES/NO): NO